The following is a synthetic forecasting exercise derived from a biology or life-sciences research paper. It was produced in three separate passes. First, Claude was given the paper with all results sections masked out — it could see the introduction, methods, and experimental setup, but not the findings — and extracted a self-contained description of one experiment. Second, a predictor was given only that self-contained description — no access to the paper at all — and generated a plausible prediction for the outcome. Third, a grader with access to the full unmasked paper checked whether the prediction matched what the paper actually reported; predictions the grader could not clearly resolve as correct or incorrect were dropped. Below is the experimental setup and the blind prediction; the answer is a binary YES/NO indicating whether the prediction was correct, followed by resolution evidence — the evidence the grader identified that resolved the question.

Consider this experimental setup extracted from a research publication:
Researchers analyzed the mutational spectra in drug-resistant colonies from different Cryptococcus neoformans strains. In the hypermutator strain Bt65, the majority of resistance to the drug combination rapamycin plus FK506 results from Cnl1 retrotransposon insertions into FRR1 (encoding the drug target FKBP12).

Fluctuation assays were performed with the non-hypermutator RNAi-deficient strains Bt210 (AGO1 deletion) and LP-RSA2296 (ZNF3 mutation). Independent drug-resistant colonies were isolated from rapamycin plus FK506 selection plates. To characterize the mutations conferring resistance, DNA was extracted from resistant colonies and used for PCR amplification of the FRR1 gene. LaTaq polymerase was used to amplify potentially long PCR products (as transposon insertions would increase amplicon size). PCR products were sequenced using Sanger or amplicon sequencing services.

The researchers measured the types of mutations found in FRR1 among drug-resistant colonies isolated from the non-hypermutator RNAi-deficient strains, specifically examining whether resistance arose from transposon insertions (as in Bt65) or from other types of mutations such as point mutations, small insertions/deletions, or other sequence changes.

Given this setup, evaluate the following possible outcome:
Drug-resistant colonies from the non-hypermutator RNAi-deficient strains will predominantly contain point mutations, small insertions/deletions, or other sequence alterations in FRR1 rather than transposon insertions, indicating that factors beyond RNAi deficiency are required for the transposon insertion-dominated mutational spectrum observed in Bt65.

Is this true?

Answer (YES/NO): YES